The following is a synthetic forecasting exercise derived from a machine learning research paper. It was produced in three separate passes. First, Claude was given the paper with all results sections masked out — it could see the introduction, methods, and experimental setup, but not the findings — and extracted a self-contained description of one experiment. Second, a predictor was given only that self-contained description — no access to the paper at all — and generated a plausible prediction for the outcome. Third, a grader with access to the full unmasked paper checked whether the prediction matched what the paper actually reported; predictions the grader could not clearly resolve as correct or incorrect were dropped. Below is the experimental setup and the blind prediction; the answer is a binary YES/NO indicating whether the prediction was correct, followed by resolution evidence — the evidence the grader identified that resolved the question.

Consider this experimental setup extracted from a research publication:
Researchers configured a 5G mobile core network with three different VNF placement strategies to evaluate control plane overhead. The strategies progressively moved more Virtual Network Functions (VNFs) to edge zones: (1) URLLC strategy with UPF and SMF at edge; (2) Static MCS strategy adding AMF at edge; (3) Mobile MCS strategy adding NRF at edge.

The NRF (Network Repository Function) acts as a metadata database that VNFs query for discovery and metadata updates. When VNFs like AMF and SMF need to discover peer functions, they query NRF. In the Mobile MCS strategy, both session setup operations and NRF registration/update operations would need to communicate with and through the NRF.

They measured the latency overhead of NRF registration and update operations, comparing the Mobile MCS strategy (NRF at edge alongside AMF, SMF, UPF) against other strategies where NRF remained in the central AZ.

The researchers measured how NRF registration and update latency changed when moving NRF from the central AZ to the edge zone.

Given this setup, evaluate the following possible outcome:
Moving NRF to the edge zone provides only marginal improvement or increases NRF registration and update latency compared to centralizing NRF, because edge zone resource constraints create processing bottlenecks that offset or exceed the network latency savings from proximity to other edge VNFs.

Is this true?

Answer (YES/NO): NO